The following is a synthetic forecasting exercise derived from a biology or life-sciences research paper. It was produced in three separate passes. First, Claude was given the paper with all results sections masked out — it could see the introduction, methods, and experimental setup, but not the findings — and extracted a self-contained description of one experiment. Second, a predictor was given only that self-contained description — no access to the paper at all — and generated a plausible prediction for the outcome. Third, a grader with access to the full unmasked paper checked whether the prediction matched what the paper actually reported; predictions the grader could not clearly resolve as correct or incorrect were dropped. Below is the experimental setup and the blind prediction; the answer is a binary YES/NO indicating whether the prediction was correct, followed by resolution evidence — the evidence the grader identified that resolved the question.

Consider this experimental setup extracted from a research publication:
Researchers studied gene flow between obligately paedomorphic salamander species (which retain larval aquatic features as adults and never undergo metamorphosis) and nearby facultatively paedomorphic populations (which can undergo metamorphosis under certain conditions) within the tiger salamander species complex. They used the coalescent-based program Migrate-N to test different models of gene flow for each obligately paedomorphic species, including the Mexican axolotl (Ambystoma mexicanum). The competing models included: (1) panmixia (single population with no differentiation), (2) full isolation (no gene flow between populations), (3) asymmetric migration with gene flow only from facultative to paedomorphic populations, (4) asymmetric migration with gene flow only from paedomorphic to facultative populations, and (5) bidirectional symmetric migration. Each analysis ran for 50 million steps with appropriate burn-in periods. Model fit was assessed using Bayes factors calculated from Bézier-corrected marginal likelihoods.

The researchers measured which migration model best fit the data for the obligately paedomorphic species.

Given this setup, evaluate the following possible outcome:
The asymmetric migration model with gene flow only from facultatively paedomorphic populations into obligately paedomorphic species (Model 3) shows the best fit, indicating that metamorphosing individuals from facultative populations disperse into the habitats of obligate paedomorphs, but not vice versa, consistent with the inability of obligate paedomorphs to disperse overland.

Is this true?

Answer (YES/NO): NO